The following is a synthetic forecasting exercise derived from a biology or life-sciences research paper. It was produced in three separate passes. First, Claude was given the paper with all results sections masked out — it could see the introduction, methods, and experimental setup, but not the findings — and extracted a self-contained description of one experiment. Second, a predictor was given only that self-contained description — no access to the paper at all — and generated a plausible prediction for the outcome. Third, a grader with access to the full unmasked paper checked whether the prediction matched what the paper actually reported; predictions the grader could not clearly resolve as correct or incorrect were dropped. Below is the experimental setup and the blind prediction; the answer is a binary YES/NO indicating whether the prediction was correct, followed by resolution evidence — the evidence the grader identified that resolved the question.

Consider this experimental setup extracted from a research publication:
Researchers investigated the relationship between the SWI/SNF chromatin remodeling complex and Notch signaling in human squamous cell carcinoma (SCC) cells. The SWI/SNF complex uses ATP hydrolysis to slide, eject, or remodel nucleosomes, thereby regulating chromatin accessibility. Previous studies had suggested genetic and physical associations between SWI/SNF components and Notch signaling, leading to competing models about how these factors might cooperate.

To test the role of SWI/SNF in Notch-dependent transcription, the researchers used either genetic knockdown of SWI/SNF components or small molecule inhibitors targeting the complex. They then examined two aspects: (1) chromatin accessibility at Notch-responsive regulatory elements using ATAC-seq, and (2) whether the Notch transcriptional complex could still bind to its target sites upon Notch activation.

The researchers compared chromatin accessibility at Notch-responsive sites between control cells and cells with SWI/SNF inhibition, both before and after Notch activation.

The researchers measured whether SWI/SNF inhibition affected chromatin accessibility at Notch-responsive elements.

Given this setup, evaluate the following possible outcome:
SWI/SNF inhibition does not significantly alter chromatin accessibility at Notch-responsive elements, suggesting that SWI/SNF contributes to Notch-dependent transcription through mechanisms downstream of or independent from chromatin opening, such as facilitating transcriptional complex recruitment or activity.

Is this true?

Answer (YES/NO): NO